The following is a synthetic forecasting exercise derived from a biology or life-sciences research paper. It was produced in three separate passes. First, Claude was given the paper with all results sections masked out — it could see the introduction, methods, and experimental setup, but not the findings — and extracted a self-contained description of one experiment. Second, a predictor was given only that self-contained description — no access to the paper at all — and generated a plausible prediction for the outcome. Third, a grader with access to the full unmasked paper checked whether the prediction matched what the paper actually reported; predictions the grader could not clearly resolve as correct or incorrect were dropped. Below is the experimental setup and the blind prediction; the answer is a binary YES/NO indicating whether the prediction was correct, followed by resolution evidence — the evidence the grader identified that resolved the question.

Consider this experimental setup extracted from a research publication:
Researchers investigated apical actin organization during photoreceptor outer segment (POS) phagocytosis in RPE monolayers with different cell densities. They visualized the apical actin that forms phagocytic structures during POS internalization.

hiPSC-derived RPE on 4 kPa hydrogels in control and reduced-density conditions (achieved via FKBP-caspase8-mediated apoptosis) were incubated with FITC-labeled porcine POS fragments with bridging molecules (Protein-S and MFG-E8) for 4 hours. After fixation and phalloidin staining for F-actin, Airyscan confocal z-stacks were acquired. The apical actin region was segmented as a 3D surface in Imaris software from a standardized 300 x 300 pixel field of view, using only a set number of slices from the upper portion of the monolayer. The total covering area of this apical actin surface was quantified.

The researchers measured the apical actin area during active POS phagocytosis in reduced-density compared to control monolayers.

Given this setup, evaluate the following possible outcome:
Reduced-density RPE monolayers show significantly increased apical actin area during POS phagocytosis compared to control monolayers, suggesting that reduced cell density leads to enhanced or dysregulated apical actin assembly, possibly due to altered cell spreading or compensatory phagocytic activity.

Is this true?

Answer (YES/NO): NO